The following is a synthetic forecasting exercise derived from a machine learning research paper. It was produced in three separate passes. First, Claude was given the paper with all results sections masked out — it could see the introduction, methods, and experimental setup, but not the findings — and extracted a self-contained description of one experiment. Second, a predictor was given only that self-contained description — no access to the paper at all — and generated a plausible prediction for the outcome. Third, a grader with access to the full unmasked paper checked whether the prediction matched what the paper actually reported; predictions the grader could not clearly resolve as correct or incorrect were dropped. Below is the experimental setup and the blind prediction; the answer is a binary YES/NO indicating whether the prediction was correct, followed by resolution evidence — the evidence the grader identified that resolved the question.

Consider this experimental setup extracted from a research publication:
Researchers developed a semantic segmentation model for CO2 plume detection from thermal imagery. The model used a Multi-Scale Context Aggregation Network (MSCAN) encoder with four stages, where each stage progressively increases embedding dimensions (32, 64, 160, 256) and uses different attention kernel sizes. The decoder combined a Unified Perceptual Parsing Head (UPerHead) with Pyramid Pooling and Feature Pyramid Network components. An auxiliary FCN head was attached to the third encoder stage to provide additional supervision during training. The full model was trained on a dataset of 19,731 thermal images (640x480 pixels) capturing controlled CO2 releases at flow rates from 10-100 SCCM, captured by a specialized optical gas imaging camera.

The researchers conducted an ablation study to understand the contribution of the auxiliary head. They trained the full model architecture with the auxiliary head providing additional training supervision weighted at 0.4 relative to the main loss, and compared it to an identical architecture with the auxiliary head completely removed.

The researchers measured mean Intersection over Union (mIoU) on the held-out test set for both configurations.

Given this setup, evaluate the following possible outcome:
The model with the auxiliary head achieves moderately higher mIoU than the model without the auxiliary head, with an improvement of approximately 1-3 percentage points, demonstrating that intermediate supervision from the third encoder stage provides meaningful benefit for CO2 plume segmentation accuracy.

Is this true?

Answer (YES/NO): NO